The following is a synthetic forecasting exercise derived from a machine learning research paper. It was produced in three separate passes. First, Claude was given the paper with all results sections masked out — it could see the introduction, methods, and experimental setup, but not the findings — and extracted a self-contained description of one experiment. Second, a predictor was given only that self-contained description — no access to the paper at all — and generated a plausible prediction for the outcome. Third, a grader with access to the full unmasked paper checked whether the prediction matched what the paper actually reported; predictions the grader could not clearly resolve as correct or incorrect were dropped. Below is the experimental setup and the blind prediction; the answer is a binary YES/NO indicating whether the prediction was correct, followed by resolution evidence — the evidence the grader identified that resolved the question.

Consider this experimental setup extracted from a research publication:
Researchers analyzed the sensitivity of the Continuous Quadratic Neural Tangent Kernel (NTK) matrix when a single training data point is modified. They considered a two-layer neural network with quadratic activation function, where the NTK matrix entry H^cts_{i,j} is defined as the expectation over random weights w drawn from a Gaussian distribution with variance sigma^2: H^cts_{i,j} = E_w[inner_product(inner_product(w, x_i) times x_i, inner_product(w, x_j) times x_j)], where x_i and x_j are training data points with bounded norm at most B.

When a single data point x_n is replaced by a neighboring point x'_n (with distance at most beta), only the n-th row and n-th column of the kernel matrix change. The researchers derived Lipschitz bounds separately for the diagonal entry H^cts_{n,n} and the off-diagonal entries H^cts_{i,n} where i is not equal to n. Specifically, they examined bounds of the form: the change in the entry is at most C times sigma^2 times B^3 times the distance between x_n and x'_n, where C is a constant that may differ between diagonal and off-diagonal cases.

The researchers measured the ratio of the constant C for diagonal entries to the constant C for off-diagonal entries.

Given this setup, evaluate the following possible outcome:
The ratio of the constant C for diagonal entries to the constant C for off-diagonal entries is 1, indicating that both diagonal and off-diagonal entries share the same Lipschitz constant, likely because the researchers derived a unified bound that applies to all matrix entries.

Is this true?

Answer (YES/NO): NO